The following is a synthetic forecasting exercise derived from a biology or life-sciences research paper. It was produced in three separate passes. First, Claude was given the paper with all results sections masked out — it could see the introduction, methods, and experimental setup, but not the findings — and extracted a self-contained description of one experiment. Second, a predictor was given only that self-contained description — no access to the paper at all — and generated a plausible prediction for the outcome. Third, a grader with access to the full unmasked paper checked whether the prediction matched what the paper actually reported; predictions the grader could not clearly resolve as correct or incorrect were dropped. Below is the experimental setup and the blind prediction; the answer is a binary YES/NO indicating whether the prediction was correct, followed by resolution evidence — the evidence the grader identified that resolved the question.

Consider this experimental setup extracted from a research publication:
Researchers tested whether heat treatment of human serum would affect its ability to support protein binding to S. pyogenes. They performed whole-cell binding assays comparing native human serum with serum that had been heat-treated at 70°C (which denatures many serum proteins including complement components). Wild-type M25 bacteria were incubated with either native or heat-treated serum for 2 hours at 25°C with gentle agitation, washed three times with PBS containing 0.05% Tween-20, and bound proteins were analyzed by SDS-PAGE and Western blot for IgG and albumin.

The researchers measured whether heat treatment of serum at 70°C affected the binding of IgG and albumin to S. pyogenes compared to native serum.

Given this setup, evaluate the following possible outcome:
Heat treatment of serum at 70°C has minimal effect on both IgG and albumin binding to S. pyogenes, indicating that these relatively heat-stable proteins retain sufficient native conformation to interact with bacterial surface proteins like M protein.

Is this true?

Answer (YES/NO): NO